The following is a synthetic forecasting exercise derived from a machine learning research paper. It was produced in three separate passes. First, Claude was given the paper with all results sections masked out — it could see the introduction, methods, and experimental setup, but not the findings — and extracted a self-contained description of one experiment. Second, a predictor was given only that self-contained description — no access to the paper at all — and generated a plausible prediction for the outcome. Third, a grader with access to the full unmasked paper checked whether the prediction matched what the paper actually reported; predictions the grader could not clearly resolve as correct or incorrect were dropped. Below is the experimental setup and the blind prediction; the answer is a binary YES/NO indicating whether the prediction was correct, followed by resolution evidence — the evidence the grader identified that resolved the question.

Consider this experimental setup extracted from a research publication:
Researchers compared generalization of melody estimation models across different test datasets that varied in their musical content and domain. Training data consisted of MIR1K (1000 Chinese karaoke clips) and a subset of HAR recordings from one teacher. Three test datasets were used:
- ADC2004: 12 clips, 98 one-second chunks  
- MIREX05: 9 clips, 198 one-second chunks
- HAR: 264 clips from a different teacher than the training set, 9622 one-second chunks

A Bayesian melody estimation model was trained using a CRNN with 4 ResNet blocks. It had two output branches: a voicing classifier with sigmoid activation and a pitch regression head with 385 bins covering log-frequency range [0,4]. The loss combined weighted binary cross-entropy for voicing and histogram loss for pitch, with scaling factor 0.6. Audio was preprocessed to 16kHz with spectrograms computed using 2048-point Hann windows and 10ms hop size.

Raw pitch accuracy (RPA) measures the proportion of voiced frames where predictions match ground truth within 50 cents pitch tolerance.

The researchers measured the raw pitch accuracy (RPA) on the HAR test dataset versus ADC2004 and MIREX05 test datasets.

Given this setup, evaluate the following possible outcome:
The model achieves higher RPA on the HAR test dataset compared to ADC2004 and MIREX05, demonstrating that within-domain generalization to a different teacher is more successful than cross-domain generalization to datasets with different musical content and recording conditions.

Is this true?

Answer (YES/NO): YES